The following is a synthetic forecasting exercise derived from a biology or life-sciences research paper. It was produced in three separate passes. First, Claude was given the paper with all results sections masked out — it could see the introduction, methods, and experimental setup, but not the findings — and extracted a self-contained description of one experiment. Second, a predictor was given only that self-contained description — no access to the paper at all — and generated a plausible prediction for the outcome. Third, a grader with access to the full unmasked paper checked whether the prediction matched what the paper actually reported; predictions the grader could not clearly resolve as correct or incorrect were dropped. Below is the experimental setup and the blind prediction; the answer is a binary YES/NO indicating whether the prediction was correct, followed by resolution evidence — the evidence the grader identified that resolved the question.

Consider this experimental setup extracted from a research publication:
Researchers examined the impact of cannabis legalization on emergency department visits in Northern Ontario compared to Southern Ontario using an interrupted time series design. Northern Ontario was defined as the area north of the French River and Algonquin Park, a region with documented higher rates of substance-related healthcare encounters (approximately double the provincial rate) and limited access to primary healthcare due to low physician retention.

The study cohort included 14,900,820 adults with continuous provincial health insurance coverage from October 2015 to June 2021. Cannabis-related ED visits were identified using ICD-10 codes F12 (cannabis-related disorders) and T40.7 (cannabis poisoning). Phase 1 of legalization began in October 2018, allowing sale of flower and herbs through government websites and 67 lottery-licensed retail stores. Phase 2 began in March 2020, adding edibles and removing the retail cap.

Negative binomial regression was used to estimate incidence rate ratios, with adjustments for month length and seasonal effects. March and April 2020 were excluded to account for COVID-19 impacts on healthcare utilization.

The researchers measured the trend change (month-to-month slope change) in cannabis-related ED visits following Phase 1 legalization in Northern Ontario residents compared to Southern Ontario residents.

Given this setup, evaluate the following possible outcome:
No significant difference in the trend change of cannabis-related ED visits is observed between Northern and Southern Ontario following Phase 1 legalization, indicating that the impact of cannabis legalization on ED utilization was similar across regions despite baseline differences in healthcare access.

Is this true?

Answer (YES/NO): YES